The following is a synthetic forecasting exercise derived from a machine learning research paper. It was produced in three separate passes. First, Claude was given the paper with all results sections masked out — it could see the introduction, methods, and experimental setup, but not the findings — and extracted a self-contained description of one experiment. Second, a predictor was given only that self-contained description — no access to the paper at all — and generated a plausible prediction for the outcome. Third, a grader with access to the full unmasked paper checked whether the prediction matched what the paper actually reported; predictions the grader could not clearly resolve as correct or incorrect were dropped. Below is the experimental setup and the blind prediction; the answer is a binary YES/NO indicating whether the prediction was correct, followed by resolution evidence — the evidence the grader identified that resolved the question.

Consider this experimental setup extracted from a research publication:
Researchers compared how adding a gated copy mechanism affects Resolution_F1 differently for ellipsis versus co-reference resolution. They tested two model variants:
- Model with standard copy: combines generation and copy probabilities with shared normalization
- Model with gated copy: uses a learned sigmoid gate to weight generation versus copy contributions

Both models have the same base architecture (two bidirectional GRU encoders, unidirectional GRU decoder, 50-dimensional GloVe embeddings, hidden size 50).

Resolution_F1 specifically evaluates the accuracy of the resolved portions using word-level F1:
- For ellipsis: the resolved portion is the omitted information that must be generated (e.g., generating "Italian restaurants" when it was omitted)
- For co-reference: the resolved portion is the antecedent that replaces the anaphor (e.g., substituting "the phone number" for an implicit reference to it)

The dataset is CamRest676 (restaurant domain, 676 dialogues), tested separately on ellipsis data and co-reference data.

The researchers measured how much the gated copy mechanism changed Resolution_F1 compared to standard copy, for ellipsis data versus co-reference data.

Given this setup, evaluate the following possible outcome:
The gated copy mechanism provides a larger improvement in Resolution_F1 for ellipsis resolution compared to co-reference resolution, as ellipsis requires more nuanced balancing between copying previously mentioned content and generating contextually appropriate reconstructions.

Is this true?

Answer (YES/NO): NO